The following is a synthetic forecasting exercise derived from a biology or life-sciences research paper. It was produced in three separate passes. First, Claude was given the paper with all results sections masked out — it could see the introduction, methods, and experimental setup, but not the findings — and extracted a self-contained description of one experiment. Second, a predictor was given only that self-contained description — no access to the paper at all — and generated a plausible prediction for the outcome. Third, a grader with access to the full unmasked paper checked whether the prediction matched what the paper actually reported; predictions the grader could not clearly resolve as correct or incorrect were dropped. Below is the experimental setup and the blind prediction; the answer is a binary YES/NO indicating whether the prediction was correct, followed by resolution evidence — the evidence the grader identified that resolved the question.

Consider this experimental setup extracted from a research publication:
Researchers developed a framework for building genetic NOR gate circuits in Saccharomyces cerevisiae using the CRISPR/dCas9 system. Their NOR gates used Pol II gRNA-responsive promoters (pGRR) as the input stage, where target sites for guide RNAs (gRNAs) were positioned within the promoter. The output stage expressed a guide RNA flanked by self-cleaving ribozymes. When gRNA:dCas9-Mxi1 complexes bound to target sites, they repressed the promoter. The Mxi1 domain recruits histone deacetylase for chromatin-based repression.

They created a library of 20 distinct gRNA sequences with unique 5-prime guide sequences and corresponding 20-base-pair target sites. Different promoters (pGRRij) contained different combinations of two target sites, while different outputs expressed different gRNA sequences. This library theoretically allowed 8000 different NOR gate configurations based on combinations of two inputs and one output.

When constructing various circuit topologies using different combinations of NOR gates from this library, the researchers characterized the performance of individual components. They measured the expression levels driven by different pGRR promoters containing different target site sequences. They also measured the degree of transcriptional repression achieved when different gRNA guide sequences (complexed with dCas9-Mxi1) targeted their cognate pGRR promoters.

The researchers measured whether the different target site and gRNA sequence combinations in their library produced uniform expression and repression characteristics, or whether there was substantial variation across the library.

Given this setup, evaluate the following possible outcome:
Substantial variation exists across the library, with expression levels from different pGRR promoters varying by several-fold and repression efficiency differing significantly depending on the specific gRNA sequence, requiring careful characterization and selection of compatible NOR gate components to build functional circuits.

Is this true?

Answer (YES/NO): NO